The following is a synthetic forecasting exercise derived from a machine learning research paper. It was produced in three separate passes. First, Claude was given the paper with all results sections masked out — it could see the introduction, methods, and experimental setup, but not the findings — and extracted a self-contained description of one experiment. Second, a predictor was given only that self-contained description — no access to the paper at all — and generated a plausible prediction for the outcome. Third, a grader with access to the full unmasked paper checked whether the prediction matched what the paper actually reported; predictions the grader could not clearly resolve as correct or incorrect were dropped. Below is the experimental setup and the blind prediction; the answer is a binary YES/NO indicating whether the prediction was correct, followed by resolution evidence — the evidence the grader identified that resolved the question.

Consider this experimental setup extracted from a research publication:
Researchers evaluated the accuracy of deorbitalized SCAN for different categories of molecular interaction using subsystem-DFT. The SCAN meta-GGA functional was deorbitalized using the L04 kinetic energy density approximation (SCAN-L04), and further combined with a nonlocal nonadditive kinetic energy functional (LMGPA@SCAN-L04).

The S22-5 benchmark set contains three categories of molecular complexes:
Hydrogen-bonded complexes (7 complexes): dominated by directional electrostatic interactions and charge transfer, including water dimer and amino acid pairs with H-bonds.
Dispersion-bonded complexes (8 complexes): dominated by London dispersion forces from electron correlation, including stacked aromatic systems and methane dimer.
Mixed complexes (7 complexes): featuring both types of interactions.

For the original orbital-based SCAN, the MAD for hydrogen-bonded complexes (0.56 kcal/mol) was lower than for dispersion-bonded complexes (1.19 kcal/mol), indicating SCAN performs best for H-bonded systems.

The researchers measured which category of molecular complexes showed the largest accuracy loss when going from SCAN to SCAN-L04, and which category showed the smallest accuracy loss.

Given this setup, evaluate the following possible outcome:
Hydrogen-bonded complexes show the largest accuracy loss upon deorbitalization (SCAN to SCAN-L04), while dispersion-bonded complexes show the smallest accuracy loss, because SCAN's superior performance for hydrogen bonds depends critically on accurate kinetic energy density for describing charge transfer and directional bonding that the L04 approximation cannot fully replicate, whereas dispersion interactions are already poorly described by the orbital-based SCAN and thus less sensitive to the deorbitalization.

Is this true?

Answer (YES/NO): YES